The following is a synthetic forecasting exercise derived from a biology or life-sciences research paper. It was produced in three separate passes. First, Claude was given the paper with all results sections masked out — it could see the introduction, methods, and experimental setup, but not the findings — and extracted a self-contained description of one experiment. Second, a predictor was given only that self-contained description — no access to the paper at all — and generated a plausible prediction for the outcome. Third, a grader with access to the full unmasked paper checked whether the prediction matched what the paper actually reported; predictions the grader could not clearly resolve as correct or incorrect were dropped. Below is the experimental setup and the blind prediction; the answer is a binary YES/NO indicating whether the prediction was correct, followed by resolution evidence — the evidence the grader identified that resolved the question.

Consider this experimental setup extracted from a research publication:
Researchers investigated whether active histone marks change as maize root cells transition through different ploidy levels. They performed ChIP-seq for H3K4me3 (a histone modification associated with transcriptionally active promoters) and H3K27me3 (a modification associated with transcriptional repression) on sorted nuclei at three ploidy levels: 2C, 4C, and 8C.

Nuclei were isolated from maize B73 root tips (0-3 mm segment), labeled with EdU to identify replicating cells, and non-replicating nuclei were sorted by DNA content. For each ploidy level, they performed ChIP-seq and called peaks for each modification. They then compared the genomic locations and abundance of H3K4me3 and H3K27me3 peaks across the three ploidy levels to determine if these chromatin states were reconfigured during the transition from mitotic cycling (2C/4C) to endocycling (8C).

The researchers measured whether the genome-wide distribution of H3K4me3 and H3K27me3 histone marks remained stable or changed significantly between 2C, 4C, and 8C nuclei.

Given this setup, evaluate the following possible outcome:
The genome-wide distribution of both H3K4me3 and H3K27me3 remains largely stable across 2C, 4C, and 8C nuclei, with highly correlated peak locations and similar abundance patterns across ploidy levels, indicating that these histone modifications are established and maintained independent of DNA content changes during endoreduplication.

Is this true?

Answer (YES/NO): YES